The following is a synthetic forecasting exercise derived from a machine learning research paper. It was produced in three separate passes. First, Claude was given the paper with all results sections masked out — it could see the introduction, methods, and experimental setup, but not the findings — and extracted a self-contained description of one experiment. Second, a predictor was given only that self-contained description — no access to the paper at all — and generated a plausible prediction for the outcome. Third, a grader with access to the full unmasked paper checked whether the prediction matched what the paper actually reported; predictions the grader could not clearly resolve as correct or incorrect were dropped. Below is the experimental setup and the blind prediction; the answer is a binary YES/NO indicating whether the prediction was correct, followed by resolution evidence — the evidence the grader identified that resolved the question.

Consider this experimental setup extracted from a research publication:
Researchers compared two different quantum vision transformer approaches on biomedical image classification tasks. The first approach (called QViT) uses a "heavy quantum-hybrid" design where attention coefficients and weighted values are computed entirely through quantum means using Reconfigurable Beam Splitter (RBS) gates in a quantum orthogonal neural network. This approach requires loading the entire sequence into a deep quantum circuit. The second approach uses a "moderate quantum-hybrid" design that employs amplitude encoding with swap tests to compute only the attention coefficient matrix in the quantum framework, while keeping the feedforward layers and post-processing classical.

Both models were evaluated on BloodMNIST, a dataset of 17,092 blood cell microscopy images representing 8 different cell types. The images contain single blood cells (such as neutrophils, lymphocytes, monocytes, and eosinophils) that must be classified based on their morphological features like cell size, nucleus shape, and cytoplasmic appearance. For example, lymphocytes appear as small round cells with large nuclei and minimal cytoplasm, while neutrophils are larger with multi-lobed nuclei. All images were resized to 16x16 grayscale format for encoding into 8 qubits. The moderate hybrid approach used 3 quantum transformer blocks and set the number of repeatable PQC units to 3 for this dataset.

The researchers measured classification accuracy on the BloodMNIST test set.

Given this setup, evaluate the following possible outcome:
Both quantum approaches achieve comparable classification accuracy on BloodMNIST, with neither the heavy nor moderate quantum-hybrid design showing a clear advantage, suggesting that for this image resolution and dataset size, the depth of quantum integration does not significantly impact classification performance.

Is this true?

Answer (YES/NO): NO